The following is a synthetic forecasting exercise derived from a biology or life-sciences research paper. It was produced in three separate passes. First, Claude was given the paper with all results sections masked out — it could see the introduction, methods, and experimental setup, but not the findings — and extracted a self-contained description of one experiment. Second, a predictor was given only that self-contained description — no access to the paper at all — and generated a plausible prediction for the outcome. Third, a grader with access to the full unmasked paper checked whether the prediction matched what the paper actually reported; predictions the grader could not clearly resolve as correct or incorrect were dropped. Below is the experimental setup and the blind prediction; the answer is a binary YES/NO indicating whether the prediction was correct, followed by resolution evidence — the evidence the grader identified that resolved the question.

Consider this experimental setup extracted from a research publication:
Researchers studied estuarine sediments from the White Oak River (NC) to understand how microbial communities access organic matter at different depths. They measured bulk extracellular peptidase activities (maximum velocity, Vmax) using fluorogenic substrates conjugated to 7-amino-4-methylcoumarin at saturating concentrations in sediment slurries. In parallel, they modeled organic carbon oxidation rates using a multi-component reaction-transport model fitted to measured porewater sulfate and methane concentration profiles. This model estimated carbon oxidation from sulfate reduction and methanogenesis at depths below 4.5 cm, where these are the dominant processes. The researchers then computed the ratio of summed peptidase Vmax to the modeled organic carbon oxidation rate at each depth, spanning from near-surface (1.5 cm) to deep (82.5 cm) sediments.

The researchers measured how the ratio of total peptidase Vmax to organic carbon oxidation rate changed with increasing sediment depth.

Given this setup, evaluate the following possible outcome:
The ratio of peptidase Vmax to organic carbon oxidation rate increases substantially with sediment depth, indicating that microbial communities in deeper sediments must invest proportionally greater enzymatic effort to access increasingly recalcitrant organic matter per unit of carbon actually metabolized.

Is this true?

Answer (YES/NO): YES